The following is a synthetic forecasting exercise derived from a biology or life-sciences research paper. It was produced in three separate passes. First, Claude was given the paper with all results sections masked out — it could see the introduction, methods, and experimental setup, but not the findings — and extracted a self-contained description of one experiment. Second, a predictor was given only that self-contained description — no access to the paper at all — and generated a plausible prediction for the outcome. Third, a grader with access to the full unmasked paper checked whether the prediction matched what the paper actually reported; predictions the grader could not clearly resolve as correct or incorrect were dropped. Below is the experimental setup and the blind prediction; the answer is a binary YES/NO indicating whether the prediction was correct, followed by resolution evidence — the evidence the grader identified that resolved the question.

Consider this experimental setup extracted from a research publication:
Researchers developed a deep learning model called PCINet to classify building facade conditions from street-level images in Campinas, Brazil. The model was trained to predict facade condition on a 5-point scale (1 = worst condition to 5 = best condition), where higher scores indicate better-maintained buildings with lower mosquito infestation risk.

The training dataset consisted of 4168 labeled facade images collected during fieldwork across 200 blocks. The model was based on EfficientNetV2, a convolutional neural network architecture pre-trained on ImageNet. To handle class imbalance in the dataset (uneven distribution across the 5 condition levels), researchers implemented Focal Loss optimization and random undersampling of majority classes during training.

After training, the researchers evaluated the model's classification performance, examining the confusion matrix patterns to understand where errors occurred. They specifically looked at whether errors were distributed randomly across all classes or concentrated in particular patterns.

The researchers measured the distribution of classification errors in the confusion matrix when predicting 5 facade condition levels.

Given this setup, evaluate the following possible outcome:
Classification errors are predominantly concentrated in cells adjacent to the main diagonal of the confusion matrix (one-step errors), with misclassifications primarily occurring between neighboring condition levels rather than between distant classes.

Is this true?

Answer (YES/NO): YES